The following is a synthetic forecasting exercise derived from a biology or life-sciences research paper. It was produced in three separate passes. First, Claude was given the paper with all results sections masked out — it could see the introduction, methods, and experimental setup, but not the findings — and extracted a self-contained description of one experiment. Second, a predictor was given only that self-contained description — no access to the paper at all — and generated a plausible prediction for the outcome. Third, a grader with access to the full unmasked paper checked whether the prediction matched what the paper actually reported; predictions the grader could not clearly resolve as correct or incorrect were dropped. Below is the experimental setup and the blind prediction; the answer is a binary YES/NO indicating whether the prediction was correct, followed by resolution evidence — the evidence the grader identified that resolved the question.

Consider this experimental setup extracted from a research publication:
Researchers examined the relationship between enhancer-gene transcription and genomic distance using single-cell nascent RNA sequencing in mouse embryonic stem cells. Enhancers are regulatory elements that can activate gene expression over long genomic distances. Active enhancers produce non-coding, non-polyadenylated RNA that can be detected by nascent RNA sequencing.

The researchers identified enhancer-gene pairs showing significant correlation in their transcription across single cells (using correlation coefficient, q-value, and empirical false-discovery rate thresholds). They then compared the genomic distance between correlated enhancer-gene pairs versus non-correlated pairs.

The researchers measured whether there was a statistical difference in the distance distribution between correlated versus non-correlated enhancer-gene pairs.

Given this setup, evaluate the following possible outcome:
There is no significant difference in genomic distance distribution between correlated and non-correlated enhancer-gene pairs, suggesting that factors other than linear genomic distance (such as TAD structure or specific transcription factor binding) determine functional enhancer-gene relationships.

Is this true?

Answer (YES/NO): NO